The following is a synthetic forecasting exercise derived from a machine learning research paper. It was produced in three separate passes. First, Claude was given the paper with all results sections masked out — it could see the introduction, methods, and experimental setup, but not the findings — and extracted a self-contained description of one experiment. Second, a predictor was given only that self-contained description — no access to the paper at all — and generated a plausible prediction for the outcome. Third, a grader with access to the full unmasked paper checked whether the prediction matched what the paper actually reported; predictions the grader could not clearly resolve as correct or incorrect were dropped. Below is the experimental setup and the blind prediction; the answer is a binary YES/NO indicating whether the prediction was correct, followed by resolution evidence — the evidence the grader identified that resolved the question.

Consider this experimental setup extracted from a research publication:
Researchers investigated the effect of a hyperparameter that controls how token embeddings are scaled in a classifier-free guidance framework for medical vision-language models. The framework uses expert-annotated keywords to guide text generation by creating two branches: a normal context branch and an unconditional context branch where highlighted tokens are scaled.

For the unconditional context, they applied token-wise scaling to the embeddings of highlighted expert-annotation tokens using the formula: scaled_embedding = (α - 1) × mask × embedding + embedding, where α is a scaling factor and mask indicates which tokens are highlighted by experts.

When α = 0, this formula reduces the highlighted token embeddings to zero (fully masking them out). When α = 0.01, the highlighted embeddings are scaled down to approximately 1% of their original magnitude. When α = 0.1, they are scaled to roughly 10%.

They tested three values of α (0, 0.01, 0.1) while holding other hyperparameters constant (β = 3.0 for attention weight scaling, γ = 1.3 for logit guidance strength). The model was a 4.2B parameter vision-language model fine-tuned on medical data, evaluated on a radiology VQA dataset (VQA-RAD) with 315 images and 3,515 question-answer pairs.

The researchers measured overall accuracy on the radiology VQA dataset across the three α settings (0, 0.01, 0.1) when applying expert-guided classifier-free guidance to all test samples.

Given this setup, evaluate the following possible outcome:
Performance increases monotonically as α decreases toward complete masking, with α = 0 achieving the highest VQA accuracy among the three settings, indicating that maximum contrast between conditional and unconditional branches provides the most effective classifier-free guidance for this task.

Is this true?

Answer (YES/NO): NO